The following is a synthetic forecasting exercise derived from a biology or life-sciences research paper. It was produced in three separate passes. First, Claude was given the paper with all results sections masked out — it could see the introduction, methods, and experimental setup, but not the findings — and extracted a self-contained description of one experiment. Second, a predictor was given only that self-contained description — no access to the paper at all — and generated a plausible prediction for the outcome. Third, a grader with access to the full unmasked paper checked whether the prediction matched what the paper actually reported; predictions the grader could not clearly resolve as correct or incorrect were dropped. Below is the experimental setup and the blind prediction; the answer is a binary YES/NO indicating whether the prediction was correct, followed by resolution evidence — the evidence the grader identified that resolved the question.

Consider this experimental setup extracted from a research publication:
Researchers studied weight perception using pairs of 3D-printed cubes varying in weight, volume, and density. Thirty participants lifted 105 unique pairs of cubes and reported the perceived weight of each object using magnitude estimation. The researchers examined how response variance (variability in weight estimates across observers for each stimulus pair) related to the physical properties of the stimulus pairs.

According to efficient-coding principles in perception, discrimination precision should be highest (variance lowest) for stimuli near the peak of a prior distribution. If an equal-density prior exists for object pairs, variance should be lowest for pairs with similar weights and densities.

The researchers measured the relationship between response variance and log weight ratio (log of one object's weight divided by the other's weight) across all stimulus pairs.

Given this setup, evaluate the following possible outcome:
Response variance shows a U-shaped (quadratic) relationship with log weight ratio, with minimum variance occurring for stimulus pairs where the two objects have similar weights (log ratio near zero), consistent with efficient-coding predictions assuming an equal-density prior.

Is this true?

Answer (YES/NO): NO